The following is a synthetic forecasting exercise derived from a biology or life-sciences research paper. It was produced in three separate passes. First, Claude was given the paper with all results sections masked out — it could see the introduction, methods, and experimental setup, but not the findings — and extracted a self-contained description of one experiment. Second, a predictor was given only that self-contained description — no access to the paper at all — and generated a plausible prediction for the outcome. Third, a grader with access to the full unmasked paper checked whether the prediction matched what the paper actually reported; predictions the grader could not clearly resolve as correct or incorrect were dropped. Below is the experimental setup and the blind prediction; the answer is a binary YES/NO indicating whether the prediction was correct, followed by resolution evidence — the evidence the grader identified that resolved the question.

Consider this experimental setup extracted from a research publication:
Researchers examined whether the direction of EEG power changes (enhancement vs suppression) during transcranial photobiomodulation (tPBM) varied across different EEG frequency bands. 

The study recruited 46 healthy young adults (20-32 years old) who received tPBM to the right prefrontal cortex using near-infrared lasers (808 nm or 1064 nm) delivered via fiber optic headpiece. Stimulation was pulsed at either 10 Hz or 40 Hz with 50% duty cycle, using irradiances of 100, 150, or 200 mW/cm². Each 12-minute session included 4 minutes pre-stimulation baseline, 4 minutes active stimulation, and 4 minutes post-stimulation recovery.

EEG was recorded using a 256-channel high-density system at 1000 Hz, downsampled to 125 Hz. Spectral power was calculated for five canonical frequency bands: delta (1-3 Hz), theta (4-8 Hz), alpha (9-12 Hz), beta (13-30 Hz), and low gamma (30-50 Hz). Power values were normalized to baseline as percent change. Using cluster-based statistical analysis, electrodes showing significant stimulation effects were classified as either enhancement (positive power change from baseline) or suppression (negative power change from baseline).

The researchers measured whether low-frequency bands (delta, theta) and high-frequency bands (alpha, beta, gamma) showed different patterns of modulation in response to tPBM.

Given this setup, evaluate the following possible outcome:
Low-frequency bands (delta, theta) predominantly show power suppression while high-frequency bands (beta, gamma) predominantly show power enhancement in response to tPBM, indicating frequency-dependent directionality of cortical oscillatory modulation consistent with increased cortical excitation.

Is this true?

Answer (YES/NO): NO